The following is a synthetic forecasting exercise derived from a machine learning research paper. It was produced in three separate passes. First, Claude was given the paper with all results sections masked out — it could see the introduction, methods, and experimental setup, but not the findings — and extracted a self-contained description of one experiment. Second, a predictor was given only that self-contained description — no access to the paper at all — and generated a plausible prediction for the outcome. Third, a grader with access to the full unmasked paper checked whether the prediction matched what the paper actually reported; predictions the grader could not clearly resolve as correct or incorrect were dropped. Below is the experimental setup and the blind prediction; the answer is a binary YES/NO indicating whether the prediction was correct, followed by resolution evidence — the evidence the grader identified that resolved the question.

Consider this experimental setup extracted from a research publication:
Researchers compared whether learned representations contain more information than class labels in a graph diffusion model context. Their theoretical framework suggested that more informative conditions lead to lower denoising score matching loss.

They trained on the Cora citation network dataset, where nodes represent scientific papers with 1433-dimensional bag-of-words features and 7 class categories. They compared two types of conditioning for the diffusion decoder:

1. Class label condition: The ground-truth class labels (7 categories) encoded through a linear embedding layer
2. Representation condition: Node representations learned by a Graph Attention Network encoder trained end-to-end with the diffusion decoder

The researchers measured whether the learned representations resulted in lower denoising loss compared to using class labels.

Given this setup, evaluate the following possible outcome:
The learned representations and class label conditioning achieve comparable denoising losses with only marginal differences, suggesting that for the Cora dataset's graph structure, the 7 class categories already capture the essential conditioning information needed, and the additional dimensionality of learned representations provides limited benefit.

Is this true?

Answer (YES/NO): NO